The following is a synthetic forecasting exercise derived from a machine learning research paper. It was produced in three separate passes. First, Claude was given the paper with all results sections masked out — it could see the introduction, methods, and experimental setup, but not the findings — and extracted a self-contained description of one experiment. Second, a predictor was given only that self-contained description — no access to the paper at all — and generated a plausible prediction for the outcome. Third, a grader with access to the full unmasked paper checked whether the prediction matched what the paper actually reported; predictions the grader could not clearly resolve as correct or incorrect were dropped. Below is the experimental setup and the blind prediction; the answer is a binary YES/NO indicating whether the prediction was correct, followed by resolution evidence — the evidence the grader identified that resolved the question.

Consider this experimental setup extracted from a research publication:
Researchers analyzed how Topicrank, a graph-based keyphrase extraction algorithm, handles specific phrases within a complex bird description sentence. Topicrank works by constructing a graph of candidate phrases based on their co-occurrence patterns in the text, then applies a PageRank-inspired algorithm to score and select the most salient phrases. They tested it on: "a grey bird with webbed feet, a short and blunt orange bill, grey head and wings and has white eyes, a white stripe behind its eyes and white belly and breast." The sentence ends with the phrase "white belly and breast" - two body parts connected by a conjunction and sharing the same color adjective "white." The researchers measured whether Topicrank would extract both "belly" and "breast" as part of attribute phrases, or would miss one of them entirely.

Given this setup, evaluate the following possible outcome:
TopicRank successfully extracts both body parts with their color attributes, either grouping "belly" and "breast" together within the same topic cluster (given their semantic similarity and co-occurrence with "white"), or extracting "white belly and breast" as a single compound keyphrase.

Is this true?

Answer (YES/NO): NO